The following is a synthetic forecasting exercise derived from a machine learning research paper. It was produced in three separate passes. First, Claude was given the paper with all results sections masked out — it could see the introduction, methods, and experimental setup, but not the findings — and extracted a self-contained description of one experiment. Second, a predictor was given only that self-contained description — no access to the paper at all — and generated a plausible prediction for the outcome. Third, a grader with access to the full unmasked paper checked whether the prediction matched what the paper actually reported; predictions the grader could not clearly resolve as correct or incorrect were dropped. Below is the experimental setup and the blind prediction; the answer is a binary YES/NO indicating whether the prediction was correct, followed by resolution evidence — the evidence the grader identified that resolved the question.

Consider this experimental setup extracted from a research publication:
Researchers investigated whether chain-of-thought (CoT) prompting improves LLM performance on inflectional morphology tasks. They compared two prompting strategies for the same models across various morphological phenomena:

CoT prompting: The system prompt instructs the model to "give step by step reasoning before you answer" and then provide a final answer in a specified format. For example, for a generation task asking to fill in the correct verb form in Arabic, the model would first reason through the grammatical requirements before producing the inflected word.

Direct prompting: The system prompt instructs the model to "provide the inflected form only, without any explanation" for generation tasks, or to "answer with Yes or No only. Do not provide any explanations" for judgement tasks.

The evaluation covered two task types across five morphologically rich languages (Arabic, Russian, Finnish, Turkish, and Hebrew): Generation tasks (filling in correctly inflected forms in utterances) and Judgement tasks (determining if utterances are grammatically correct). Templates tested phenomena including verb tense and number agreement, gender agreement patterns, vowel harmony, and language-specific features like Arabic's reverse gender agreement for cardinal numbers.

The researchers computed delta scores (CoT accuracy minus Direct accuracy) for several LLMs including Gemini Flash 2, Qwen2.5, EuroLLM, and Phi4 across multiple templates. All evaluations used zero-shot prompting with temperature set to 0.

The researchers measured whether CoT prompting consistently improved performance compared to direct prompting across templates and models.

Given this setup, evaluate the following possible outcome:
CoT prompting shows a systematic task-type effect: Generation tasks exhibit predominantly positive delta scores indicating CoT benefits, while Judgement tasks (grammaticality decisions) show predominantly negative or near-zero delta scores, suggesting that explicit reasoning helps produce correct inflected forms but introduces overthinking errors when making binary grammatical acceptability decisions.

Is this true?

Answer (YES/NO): NO